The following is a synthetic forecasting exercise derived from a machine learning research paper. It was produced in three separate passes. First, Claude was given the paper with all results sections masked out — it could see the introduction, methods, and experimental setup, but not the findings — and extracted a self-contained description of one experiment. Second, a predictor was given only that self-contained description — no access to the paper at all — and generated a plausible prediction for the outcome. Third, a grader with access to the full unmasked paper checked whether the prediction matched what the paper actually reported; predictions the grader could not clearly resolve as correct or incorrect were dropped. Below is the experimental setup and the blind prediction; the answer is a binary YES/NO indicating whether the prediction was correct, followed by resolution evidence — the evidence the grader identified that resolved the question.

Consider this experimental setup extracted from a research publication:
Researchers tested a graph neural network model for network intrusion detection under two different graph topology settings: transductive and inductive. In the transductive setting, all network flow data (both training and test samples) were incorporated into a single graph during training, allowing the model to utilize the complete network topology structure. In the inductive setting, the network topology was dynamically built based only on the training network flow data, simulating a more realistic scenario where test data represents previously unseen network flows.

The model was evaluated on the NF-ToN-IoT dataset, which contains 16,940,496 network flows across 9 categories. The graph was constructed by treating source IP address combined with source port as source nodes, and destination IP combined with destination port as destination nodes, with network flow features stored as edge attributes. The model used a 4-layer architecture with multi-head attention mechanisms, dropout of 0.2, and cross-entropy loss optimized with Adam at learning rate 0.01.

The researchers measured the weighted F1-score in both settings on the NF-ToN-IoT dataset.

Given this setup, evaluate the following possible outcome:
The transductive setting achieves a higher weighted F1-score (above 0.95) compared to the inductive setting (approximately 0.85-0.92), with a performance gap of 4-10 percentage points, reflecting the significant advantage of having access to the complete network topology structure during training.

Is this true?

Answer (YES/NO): NO